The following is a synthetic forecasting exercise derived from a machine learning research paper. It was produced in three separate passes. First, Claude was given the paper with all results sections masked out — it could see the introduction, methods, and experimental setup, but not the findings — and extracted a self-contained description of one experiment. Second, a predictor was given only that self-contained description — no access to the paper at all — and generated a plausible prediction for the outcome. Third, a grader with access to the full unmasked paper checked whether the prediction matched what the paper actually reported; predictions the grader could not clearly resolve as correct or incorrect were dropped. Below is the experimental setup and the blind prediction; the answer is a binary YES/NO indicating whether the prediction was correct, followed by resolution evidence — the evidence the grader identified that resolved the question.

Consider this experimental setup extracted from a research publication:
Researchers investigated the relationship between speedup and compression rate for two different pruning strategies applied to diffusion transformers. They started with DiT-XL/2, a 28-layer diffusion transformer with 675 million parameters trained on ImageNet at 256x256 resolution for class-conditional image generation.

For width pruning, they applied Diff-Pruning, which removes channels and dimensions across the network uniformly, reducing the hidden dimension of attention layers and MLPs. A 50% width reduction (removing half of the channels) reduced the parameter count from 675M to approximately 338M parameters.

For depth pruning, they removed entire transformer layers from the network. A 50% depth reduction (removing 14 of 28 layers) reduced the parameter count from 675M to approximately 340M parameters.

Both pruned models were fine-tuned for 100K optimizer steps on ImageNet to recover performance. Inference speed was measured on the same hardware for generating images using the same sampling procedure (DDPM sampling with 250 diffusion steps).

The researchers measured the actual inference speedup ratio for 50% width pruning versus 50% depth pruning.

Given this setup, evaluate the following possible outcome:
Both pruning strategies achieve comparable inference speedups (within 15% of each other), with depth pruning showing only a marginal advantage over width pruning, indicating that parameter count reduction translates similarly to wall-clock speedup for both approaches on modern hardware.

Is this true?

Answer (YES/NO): NO